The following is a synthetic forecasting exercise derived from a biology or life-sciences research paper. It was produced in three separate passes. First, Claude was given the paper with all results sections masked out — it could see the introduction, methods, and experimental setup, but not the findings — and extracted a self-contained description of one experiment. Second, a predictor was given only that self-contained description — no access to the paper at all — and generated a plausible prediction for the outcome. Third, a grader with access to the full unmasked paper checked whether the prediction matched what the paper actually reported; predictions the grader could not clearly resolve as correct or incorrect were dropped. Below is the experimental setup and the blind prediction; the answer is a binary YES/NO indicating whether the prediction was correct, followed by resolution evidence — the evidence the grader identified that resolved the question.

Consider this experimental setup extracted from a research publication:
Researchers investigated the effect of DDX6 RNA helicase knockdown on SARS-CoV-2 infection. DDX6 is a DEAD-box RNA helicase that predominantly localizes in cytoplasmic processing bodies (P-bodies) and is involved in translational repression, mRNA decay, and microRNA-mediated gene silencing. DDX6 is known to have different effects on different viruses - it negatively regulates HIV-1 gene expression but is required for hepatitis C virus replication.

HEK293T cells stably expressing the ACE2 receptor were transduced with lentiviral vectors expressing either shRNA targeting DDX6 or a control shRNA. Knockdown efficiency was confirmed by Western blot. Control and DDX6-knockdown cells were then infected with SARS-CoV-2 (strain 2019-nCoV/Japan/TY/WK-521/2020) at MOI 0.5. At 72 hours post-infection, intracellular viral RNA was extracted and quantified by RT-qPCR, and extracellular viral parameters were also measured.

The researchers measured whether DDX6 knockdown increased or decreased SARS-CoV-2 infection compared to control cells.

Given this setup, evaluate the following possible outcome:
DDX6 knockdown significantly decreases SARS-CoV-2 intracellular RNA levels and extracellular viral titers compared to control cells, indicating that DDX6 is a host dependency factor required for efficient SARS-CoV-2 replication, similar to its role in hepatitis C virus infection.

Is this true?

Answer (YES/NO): YES